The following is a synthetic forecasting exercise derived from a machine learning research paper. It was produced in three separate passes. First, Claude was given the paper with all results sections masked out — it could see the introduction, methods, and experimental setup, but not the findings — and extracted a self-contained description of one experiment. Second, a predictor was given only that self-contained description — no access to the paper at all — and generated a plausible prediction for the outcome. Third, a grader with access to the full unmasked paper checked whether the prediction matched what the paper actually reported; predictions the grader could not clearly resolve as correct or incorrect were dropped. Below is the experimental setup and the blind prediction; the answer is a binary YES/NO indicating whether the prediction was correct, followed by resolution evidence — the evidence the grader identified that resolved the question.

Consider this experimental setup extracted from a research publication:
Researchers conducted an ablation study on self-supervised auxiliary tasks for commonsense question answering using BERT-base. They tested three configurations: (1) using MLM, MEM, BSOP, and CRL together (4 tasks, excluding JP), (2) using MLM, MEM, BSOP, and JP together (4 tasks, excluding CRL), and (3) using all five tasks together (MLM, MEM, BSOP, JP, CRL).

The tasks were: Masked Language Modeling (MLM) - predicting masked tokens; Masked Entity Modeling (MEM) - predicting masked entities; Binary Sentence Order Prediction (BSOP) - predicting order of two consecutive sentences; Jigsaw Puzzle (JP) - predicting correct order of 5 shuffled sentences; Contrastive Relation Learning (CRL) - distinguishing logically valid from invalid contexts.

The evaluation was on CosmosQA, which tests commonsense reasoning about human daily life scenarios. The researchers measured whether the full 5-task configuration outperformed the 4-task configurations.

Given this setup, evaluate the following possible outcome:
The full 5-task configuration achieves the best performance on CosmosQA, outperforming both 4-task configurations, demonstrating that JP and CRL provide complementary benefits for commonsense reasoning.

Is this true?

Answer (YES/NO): YES